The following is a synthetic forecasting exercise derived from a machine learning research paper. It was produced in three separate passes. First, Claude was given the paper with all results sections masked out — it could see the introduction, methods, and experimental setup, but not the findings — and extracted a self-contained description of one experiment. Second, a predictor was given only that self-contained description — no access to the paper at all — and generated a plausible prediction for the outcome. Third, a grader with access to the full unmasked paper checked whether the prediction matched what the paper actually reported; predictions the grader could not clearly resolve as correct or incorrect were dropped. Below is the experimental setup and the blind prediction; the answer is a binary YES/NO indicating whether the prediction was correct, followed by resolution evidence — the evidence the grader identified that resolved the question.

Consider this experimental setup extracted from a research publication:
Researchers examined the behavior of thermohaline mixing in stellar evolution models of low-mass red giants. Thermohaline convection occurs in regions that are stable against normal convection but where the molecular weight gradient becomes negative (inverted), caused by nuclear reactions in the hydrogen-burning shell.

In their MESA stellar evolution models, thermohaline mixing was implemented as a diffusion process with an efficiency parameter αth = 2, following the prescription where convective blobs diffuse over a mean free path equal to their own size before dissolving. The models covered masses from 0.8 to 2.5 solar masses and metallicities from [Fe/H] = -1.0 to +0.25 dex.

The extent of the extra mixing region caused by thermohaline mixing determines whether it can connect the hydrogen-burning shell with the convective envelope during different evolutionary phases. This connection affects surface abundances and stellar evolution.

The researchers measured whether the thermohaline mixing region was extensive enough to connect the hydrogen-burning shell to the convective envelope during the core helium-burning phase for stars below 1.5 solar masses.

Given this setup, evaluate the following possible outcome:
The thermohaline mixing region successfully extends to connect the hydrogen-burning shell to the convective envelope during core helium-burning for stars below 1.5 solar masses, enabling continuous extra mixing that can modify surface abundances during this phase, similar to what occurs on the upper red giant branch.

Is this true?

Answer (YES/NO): NO